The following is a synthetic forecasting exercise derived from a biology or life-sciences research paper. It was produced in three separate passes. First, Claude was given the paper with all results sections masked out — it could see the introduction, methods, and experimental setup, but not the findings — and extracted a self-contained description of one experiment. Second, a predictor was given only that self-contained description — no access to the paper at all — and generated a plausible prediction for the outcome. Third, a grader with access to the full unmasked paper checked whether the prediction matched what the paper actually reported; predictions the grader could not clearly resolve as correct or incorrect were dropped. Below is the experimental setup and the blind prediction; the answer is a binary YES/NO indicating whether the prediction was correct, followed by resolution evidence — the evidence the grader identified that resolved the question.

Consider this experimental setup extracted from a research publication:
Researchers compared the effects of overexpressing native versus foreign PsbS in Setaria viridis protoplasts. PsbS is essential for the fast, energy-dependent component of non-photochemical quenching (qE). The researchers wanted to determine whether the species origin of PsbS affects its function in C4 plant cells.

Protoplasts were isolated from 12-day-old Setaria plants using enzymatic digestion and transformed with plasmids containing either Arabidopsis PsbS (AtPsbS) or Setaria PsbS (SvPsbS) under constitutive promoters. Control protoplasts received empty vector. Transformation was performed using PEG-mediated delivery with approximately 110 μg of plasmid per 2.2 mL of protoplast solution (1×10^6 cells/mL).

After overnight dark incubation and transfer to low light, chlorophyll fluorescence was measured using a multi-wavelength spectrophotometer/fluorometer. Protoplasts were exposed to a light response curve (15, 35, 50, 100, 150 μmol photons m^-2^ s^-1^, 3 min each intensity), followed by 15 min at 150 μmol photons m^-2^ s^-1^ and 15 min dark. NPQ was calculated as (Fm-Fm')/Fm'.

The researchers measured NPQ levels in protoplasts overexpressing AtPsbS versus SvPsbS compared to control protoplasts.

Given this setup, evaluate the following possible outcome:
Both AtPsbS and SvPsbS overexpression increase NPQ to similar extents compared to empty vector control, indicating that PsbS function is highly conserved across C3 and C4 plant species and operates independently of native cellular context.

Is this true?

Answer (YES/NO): NO